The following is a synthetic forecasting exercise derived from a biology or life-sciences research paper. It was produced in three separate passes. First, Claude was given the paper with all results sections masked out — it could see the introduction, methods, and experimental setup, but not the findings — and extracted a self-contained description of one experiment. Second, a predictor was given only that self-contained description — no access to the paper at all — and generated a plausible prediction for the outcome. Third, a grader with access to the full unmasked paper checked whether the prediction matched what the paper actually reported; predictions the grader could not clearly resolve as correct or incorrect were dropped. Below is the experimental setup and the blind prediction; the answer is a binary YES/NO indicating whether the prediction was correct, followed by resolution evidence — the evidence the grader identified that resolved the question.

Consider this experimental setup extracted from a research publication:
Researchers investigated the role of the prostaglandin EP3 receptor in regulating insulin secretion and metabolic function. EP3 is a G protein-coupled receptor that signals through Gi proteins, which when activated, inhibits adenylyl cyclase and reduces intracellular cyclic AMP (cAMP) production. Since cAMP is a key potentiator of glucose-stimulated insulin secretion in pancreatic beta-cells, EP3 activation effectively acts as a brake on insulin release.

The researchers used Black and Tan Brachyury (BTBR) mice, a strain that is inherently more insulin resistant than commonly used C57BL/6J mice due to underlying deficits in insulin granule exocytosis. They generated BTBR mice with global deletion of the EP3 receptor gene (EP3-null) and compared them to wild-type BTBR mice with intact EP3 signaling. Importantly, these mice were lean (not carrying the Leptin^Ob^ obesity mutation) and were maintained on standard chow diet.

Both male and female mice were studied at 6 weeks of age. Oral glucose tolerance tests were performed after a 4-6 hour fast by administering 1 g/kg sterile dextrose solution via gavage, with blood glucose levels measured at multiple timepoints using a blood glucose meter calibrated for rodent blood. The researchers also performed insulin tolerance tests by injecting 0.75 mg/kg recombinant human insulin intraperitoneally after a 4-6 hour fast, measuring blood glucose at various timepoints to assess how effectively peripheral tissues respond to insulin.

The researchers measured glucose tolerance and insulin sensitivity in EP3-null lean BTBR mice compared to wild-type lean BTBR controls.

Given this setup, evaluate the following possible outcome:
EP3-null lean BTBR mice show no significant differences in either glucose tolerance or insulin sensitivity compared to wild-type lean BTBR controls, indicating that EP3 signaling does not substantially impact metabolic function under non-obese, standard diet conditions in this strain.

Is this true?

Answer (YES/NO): NO